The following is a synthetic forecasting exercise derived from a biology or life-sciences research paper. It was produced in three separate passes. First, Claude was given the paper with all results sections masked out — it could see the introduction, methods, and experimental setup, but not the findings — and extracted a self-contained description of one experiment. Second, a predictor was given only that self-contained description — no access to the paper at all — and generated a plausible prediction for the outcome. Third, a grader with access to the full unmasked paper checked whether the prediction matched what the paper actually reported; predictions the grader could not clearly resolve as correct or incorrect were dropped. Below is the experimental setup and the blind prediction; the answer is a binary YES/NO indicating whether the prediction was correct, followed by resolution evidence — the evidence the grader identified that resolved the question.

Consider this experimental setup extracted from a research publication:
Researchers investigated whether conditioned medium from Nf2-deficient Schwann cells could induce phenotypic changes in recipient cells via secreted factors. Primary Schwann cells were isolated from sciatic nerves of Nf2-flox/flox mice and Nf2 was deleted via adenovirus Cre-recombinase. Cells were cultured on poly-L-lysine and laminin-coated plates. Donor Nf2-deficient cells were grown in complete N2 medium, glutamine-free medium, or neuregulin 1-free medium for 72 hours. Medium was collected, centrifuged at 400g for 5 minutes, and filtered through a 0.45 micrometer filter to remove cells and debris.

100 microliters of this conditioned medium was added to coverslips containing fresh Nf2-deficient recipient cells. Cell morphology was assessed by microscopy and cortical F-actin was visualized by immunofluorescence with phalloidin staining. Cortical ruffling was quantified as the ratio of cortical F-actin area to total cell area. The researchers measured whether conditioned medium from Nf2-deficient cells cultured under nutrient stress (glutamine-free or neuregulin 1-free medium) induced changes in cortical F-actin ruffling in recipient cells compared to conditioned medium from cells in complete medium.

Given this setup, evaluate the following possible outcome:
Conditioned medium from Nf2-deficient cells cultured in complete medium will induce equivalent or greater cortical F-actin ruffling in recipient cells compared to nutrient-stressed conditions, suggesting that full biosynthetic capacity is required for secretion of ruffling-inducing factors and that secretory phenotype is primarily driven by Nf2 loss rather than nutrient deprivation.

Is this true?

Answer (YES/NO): NO